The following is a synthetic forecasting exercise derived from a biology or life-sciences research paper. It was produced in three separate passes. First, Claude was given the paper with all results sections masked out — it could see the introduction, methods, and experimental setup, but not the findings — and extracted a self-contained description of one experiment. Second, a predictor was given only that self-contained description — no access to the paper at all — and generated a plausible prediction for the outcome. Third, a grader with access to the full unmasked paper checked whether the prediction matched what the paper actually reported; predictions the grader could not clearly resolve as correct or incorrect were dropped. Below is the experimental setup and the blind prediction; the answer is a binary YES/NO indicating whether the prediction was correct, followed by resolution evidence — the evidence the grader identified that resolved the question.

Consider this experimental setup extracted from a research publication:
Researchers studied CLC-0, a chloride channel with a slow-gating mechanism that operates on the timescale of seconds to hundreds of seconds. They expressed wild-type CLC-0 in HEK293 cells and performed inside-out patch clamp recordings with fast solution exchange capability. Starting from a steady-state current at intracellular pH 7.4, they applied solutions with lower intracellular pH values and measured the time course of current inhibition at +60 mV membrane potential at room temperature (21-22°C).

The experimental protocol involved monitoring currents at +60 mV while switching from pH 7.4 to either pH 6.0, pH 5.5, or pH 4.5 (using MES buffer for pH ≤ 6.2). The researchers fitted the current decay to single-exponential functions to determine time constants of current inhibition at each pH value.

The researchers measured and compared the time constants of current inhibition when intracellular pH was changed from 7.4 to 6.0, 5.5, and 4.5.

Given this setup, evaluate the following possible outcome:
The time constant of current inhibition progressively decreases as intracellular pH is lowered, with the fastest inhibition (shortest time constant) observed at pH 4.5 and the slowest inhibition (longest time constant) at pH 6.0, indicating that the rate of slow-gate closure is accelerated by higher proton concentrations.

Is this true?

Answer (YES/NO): YES